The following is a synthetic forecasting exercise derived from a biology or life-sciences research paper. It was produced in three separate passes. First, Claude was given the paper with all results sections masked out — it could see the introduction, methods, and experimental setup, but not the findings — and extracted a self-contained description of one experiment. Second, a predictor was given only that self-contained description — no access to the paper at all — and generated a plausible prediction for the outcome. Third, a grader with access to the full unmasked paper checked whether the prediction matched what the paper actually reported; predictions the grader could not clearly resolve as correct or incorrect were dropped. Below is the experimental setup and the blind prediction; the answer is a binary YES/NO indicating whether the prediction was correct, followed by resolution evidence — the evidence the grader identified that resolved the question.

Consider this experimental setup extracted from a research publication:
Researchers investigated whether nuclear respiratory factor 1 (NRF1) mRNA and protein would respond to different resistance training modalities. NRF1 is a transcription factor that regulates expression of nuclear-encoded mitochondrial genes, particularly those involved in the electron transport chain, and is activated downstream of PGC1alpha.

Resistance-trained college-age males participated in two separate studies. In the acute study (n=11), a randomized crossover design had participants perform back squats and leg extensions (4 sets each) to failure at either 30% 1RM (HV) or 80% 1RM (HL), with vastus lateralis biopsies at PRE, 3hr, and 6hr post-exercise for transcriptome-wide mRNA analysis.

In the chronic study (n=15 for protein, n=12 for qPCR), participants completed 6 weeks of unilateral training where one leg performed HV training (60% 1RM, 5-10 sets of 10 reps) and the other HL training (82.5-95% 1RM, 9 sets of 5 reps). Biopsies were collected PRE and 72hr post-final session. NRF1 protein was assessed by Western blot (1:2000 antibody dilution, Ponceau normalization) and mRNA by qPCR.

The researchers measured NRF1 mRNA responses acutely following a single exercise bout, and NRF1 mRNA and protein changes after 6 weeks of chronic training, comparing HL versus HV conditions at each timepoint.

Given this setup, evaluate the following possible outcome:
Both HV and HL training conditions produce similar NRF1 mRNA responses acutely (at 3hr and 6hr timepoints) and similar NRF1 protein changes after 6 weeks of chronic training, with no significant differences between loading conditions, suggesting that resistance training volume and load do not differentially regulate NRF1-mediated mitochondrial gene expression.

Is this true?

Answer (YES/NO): YES